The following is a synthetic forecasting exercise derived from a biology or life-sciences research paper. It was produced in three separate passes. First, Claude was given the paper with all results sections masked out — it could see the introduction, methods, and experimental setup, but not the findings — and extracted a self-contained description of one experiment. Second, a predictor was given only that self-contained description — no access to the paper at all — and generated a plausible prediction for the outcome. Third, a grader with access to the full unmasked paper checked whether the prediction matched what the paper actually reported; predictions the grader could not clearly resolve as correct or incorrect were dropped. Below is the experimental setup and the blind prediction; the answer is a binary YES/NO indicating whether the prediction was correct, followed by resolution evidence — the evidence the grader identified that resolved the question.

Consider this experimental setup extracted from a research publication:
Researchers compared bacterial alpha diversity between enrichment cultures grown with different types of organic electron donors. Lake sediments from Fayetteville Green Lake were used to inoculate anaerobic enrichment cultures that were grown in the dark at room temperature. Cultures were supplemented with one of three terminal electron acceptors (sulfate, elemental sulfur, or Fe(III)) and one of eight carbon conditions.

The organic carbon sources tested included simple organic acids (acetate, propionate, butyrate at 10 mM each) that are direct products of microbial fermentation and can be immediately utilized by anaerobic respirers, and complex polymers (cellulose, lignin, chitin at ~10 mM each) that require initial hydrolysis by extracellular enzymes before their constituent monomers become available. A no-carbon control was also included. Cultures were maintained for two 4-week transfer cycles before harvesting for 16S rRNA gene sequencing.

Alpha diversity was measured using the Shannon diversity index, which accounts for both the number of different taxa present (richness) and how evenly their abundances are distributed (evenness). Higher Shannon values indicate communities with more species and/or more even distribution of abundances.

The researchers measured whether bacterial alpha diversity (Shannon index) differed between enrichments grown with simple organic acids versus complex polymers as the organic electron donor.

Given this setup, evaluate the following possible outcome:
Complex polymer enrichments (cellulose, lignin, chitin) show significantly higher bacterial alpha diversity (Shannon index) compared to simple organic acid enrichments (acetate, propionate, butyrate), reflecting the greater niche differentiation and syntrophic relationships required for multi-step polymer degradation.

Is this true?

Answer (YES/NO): NO